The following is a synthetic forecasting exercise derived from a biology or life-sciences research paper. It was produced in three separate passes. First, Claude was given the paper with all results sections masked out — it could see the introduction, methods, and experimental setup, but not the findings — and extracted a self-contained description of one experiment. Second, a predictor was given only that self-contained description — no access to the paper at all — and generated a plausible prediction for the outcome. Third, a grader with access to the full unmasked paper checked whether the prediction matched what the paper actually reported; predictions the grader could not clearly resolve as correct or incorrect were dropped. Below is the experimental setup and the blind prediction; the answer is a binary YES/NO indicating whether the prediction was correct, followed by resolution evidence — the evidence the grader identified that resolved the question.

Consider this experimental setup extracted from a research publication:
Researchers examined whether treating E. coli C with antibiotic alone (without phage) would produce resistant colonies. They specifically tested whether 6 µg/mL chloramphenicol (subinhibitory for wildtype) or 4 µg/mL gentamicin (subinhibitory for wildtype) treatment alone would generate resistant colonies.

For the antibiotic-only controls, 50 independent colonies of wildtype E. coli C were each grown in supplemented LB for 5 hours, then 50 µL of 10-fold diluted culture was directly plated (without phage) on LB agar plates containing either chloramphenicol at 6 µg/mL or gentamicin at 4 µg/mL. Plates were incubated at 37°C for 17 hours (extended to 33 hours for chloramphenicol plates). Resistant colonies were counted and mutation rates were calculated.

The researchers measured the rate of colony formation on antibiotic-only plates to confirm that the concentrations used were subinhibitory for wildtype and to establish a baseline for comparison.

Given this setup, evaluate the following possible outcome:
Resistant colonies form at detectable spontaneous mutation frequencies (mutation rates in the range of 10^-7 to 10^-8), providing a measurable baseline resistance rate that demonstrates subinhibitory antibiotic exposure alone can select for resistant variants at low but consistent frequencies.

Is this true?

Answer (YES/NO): NO